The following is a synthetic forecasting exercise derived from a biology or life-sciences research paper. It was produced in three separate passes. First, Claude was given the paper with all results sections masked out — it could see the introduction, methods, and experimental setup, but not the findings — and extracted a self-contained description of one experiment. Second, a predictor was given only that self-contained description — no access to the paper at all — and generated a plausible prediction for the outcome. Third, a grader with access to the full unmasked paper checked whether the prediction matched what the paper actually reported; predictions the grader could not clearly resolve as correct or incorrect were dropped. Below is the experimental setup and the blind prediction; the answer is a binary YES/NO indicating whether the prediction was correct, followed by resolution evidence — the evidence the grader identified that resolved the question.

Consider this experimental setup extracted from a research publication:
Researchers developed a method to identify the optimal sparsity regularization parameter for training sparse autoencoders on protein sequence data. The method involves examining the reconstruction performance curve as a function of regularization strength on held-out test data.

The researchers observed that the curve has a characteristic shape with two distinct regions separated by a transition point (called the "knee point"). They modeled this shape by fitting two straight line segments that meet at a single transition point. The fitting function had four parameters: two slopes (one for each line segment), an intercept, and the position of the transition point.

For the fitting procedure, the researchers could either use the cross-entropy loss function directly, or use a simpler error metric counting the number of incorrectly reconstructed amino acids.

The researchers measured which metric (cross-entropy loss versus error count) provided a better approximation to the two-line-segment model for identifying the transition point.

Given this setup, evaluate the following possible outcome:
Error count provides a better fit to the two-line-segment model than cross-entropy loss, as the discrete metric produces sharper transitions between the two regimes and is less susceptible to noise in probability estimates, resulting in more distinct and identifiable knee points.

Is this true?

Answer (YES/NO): YES